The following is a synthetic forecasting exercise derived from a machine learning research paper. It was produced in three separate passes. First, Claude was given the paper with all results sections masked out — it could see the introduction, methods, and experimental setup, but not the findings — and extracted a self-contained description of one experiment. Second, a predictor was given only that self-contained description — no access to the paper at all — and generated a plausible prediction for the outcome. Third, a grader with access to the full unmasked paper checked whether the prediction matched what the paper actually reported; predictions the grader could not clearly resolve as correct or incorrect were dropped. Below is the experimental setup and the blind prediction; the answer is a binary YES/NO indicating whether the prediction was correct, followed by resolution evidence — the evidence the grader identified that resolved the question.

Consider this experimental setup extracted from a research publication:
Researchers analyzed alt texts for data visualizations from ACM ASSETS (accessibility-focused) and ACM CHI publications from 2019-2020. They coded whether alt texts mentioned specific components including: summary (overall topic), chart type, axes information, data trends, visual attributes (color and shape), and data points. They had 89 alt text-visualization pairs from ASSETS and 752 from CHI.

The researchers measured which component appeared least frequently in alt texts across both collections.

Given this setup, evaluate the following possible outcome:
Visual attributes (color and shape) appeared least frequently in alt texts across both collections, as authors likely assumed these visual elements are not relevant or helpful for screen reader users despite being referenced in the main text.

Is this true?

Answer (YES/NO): YES